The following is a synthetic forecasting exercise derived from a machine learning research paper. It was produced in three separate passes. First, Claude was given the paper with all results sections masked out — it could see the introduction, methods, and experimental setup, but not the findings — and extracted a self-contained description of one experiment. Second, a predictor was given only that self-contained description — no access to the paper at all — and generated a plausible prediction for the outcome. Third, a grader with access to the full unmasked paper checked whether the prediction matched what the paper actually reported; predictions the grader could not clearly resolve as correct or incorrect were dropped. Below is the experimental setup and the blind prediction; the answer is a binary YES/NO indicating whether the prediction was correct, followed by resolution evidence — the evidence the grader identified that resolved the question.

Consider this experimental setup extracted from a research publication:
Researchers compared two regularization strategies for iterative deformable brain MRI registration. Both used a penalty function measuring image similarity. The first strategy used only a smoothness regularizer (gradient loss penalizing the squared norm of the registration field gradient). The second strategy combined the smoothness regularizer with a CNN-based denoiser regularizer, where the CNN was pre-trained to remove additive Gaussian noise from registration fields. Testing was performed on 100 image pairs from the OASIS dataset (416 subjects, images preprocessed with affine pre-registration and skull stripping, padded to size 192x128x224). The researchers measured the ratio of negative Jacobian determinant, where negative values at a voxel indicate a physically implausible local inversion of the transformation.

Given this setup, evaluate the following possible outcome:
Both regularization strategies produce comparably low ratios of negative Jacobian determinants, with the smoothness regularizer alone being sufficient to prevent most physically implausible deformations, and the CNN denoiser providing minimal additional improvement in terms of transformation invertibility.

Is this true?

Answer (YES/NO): NO